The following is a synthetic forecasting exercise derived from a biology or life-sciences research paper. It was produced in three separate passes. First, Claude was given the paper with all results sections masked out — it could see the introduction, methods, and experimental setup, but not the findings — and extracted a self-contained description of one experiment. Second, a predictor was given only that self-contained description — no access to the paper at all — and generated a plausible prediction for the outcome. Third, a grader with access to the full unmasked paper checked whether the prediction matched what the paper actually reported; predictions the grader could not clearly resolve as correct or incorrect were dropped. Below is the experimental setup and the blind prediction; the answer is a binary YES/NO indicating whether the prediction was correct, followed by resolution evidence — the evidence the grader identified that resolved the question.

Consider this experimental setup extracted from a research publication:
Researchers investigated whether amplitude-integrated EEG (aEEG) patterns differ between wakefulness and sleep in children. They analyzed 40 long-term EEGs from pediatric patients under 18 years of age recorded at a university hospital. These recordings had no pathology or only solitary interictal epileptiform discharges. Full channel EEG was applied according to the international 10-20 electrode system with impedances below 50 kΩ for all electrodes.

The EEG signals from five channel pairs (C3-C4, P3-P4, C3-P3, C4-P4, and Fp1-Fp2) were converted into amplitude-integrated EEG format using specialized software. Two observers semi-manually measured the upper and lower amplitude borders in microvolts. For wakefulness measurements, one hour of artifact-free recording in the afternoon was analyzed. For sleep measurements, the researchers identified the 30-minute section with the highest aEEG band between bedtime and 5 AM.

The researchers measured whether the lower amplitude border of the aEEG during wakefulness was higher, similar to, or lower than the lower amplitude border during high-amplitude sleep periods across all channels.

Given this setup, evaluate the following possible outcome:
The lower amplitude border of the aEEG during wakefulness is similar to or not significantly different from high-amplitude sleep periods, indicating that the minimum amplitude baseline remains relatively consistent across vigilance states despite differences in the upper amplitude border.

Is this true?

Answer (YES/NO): NO